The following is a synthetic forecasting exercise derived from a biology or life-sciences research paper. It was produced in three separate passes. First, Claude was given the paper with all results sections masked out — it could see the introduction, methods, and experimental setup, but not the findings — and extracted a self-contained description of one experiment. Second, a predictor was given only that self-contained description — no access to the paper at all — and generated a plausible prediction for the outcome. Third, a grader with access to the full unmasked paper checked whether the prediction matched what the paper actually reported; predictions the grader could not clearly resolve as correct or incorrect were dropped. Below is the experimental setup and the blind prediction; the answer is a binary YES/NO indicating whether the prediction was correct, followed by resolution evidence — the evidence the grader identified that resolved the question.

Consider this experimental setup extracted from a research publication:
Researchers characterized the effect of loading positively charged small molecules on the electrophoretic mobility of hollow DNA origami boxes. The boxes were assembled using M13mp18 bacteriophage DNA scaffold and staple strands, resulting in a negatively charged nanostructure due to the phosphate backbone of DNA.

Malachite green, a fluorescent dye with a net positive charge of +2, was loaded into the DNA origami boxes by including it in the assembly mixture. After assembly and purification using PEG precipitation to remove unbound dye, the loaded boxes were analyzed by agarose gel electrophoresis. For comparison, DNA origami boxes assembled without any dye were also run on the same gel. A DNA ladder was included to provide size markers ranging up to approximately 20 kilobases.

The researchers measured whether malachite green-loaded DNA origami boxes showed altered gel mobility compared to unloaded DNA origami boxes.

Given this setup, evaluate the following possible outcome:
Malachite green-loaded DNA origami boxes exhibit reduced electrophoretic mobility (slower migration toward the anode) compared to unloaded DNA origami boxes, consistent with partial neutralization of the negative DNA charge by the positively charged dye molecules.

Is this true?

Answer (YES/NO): YES